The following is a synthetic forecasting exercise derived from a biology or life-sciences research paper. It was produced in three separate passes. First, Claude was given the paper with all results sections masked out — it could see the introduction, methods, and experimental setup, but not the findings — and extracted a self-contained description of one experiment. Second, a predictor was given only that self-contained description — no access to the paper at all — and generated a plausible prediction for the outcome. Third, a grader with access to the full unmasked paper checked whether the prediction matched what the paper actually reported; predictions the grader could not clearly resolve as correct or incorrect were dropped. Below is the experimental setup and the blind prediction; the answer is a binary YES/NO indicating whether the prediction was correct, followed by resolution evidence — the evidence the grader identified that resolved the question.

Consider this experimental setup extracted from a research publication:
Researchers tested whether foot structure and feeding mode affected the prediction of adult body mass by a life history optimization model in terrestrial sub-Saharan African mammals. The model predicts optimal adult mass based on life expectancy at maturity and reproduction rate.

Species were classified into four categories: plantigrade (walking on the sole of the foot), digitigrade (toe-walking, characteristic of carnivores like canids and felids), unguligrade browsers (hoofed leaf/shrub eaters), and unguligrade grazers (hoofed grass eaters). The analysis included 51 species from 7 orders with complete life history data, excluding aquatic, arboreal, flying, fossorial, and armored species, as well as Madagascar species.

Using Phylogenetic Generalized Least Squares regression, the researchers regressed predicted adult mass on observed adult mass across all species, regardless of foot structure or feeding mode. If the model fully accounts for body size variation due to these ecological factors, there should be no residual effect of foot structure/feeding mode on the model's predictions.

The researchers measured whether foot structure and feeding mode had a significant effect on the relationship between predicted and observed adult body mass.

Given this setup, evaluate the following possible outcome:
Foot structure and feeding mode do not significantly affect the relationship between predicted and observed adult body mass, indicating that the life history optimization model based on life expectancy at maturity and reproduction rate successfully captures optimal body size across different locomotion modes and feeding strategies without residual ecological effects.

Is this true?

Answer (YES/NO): YES